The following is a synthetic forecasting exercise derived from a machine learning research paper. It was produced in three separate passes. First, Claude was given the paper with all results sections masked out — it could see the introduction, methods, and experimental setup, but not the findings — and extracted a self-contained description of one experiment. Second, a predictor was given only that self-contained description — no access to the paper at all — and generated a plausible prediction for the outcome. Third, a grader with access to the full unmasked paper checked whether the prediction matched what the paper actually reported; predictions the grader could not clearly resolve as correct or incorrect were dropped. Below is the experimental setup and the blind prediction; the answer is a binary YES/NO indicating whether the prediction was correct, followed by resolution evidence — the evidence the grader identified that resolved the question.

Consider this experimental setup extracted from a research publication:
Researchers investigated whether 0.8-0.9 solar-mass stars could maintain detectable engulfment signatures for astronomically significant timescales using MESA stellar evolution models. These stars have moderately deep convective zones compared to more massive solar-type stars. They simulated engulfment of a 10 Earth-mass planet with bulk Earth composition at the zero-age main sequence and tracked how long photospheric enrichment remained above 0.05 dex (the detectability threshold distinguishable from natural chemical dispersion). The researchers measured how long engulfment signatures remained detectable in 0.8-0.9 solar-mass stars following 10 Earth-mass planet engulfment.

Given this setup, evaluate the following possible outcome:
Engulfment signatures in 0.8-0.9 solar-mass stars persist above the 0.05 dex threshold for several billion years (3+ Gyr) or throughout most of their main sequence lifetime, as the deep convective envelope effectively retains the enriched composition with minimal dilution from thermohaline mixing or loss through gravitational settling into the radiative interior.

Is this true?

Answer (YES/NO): NO